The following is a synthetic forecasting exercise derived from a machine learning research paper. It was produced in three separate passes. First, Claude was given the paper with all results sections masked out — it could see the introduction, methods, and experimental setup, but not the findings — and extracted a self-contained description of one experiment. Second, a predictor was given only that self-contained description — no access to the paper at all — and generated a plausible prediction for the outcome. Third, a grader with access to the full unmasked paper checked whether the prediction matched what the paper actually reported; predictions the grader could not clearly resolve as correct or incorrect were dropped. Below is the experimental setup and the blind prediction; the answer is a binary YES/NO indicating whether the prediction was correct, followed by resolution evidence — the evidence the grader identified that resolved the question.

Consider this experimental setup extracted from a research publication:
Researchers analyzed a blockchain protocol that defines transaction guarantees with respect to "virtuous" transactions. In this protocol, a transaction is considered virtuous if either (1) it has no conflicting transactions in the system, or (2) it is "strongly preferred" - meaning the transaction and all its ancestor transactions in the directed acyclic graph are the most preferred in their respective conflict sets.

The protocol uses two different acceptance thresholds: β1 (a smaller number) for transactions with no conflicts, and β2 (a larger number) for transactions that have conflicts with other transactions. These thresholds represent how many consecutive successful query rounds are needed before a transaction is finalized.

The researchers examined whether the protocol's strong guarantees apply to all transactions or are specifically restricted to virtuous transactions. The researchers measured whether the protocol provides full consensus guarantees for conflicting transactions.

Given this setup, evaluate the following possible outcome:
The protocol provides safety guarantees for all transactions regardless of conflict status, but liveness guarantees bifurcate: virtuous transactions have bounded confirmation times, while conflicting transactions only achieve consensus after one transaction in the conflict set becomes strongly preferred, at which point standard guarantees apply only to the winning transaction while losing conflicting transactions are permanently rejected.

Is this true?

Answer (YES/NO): NO